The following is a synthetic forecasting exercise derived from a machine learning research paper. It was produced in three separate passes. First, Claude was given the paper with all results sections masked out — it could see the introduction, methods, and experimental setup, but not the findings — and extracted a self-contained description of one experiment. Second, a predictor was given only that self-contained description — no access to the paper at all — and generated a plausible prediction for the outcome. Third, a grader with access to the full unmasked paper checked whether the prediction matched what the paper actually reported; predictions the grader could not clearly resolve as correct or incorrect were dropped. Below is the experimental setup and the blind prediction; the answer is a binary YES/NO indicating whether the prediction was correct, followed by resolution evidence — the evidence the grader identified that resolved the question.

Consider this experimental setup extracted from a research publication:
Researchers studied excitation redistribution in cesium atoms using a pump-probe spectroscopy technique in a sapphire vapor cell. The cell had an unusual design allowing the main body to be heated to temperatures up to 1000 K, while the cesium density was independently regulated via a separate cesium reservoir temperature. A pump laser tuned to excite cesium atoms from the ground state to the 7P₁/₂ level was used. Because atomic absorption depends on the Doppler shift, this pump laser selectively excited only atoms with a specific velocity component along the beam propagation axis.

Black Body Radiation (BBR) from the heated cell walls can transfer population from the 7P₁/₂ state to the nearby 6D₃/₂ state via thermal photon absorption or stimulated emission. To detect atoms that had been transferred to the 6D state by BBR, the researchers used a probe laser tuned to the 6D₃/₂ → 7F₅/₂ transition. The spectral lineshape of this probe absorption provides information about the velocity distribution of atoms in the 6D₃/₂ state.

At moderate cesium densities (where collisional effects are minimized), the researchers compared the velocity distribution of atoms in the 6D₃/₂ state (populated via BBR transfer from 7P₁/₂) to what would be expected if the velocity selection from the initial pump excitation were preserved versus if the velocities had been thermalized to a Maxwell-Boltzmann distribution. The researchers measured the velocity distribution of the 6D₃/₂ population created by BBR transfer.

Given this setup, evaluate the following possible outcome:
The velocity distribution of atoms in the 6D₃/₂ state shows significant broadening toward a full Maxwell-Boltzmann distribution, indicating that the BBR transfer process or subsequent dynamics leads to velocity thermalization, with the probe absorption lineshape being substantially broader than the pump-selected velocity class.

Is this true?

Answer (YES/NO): NO